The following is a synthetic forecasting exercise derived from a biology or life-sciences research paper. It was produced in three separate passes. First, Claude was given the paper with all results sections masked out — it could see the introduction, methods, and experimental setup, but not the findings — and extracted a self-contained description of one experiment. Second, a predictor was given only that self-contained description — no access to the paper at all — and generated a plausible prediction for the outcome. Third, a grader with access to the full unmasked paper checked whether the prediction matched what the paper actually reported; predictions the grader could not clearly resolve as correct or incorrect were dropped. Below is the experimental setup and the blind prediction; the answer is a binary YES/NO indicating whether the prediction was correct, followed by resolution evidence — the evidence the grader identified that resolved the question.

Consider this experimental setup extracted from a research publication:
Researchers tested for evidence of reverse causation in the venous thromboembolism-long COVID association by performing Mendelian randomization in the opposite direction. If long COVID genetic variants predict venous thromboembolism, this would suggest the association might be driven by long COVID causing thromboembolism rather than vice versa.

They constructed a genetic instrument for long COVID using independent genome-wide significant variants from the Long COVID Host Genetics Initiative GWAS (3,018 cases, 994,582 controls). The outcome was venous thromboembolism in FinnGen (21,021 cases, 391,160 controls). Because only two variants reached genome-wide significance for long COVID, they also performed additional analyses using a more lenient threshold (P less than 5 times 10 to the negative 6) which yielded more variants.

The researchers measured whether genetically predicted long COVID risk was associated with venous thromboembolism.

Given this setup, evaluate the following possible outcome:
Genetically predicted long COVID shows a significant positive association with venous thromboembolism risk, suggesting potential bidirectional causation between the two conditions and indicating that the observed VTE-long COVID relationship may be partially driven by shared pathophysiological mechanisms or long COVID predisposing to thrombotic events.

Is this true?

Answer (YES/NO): NO